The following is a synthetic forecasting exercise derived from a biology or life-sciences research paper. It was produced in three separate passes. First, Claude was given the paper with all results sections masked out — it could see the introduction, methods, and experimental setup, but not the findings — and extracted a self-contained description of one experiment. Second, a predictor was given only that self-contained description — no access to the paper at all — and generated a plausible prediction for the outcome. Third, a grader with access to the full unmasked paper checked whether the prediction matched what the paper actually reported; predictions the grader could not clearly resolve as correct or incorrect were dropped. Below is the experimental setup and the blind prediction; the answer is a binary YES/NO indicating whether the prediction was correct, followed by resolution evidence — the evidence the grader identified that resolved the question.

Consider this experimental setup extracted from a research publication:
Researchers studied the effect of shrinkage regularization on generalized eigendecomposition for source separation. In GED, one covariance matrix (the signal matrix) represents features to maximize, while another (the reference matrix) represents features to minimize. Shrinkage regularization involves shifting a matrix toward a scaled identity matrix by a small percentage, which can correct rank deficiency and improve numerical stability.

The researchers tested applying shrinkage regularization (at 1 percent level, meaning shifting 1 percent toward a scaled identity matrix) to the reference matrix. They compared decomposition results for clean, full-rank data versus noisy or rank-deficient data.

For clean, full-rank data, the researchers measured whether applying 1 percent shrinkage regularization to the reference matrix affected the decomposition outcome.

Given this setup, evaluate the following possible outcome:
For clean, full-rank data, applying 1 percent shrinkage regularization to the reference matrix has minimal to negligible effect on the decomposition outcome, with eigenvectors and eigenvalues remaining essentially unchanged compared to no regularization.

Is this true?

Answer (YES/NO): YES